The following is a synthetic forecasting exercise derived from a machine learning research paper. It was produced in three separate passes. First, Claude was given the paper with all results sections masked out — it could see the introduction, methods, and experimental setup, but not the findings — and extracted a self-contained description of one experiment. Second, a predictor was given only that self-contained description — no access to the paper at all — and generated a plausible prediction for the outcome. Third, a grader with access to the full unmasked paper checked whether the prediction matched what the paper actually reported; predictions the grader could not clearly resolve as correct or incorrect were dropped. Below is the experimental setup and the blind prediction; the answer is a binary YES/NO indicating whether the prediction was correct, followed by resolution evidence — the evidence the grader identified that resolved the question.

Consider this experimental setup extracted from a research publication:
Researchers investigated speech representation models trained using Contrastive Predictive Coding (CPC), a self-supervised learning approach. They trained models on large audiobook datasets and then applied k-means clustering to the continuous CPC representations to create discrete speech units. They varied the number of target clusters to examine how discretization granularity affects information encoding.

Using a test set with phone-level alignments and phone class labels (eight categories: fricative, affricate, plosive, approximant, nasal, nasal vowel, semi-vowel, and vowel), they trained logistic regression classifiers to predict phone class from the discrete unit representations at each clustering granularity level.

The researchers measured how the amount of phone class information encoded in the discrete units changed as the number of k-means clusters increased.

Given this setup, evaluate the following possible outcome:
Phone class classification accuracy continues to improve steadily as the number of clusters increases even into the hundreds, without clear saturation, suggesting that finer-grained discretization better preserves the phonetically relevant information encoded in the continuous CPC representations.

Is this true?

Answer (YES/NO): NO